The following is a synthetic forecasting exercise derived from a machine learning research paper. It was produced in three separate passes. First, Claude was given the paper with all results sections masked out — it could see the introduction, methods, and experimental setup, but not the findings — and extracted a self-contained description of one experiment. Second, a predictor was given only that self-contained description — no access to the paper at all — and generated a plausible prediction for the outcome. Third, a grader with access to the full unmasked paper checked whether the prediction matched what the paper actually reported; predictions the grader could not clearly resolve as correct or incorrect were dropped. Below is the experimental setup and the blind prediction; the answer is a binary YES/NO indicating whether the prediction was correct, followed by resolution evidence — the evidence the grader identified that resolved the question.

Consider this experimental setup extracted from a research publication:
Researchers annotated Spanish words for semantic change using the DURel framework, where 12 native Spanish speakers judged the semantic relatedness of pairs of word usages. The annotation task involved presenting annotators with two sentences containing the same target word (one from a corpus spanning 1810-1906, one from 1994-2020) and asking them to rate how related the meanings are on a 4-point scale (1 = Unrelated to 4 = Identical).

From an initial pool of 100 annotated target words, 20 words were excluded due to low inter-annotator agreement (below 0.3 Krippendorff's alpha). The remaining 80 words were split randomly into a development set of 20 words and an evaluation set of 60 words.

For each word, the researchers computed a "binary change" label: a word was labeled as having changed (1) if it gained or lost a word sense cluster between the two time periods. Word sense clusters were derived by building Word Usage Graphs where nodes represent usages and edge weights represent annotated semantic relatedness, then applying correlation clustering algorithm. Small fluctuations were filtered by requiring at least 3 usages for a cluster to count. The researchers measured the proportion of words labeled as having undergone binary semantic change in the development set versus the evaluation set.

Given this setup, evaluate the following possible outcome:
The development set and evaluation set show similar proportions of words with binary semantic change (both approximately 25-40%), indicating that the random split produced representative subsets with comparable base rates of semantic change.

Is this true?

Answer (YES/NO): NO